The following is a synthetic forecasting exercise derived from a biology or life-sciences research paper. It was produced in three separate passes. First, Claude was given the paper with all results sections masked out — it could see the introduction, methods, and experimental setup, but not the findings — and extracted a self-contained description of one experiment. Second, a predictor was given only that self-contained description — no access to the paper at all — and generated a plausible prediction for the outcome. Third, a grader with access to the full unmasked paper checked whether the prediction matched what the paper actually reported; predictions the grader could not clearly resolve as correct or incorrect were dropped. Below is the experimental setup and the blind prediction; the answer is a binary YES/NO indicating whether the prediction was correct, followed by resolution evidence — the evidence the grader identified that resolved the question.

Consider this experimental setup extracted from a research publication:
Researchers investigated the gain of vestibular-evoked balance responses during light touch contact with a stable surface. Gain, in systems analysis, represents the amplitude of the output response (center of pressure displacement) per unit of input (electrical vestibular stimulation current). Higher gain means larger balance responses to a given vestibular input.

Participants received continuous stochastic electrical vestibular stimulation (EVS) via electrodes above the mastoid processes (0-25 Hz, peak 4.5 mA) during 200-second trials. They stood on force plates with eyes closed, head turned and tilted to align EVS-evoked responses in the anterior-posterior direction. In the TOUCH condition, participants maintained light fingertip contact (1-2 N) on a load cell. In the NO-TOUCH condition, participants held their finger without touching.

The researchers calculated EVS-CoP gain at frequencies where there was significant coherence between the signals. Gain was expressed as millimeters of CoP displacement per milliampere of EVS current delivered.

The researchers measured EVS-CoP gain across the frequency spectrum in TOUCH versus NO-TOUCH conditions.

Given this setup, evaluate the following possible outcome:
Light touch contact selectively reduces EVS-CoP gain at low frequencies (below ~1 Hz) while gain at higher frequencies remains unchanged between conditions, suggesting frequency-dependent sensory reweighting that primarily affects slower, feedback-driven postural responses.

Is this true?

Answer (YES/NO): NO